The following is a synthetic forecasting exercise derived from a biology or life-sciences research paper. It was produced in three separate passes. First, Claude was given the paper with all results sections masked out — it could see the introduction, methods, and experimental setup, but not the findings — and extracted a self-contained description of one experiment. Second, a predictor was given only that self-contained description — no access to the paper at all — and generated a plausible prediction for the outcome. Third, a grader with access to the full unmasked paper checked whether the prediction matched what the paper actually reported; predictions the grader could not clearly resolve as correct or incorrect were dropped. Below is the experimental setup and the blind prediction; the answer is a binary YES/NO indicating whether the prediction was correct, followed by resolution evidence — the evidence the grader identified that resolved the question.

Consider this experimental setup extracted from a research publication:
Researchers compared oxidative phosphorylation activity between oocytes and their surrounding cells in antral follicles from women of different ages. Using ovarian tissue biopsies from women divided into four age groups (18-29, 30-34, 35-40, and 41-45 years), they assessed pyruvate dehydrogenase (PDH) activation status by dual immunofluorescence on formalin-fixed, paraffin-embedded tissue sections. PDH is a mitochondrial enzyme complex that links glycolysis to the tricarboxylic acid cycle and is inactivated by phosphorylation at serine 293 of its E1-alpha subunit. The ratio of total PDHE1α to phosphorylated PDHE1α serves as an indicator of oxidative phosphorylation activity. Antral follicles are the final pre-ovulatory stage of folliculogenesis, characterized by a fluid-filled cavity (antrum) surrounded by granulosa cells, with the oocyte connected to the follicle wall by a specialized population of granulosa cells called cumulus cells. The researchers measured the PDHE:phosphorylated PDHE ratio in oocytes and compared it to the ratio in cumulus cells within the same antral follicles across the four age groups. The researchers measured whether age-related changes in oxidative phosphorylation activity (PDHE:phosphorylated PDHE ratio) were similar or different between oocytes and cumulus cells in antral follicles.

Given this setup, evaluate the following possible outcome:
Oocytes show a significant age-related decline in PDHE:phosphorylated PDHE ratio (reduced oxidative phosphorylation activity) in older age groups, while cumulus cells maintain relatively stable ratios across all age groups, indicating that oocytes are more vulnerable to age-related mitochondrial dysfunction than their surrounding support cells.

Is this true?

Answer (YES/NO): NO